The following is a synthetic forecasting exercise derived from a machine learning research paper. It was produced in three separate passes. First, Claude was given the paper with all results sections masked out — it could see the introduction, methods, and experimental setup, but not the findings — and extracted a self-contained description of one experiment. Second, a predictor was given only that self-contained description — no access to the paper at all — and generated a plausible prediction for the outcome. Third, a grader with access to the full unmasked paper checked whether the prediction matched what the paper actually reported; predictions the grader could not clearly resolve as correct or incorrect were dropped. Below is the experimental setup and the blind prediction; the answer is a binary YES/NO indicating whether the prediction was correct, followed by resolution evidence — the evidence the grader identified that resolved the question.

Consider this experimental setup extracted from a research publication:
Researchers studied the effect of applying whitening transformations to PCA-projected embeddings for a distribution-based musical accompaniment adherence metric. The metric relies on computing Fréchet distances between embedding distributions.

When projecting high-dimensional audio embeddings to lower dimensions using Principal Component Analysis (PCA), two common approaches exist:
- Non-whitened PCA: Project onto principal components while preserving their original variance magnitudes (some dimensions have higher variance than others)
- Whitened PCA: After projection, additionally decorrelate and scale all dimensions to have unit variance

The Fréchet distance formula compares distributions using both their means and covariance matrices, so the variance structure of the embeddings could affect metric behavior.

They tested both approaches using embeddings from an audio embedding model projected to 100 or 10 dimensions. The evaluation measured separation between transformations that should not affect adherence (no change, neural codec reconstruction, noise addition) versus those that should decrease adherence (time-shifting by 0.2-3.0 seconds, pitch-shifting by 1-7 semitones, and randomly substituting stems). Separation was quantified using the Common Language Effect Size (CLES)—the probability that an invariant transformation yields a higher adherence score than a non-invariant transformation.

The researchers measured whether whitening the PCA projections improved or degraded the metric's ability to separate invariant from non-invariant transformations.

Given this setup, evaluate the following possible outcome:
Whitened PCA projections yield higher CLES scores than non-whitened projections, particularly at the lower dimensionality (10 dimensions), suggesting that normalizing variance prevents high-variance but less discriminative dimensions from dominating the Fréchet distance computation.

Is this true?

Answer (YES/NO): NO